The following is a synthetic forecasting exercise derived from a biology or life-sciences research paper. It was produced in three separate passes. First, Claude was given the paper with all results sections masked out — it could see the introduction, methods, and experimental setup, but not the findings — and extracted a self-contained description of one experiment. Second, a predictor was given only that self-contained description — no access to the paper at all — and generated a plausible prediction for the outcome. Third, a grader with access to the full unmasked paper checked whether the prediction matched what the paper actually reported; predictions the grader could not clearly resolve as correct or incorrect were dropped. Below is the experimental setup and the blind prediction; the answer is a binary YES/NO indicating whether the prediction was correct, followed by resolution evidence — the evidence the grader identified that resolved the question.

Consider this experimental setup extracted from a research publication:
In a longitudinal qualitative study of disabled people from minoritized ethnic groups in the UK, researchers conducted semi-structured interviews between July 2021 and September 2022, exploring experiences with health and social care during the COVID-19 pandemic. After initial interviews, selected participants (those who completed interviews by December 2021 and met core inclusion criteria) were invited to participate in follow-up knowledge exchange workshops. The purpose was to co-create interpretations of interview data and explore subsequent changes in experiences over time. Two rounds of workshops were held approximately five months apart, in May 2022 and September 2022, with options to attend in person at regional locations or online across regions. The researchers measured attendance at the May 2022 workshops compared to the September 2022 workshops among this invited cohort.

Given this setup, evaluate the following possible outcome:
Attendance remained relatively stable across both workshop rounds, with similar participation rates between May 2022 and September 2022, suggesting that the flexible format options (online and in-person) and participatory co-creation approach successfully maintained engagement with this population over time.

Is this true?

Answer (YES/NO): NO